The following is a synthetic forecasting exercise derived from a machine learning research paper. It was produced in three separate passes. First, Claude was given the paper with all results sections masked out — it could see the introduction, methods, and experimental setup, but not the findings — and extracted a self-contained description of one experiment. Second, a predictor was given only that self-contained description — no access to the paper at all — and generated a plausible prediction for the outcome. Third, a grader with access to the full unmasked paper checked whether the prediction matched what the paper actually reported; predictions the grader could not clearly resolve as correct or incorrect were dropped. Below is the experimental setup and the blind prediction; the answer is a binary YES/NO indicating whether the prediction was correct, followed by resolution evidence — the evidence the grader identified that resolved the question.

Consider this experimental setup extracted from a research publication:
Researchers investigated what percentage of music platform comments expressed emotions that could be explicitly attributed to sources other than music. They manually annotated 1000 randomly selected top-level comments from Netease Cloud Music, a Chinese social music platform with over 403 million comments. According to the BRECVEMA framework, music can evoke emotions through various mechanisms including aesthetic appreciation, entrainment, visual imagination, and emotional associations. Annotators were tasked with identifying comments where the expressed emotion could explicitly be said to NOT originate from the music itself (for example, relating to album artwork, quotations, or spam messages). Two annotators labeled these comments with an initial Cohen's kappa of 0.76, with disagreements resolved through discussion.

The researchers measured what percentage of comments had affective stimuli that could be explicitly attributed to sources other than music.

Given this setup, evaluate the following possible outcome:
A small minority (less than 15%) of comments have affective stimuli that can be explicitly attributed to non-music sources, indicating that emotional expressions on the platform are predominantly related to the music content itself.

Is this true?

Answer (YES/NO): YES